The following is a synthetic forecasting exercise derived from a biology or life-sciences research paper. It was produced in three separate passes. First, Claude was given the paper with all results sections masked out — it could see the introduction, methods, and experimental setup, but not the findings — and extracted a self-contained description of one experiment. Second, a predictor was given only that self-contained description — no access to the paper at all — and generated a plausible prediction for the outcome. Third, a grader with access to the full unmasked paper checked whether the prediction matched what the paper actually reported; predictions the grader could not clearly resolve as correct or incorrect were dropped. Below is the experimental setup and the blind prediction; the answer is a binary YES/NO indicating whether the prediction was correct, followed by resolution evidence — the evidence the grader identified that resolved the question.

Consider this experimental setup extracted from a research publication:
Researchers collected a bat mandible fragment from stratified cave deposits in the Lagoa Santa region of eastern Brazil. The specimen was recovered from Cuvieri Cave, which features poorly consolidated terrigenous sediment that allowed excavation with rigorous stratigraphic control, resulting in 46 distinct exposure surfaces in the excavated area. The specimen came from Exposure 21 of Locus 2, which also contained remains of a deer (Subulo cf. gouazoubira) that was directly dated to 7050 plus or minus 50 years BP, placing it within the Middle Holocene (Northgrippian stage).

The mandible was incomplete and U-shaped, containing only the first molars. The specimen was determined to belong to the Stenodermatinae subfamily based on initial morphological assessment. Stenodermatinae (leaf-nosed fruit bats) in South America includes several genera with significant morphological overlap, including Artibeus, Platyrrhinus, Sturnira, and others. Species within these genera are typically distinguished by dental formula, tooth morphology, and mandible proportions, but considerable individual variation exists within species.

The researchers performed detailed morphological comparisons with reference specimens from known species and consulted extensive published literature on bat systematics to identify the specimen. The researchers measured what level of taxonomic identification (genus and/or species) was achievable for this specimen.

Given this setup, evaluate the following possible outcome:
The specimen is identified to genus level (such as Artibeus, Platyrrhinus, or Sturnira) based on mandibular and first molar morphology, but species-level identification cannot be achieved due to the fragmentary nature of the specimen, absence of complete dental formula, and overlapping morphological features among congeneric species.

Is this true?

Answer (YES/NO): YES